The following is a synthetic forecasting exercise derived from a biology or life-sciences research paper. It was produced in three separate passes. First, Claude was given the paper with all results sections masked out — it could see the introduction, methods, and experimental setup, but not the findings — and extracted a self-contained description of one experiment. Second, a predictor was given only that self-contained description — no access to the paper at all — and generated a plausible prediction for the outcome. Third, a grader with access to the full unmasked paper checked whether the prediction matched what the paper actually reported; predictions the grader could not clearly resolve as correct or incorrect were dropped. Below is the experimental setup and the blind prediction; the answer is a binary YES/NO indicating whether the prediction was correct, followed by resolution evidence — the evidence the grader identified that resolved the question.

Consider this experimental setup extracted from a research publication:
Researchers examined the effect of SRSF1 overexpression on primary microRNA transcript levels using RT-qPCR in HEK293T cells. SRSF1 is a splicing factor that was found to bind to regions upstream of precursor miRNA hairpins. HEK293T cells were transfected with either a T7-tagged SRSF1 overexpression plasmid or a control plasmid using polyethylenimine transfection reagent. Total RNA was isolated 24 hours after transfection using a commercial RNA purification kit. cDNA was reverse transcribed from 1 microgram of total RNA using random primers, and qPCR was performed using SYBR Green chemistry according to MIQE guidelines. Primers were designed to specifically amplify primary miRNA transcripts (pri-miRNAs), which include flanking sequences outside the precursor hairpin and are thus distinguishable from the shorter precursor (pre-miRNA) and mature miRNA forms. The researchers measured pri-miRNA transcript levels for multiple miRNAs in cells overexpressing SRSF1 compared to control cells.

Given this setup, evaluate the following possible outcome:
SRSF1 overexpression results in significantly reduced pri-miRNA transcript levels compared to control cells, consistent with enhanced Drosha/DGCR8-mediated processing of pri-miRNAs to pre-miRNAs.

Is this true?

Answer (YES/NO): YES